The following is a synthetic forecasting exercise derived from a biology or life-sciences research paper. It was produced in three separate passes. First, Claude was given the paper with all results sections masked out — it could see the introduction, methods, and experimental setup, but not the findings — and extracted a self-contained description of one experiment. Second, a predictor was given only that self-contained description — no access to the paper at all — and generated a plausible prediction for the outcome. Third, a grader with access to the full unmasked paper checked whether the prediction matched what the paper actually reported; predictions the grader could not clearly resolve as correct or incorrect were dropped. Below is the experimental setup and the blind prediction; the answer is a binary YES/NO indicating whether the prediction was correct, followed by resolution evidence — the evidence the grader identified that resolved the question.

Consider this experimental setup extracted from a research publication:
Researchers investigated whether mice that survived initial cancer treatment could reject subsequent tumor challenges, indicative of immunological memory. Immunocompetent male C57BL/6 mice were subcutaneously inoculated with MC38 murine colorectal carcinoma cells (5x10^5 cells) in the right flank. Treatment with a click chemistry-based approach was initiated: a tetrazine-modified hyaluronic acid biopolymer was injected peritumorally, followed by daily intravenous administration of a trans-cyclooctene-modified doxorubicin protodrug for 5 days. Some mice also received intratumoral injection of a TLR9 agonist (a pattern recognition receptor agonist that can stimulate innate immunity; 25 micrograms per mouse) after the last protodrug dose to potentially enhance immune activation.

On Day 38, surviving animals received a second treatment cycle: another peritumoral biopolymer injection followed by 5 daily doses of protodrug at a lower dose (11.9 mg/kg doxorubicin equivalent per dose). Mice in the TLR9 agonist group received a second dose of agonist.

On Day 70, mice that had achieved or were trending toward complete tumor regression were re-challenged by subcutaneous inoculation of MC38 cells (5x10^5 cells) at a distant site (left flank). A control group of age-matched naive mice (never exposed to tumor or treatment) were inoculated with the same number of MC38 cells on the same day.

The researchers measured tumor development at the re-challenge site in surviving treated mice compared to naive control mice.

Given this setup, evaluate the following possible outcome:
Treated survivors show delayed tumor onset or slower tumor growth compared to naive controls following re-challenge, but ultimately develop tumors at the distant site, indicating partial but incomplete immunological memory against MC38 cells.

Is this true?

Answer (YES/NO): NO